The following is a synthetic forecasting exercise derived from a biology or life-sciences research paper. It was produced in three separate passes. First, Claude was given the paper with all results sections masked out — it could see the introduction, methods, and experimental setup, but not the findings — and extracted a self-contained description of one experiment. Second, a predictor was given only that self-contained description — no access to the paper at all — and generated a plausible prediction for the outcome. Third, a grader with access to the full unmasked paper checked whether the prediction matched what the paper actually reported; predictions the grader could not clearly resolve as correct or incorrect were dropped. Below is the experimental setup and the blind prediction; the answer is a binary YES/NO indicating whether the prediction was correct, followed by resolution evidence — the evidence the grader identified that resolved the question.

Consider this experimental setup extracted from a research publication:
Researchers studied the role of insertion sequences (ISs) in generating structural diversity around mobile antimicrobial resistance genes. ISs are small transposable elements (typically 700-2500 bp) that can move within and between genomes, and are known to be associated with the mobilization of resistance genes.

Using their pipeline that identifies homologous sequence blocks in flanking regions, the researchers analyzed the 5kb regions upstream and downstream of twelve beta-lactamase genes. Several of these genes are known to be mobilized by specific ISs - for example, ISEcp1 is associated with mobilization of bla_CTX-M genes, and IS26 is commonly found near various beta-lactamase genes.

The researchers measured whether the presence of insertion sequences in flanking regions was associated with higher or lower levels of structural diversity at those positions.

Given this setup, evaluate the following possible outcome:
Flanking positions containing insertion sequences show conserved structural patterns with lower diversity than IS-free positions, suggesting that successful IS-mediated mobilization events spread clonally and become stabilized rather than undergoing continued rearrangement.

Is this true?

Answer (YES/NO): NO